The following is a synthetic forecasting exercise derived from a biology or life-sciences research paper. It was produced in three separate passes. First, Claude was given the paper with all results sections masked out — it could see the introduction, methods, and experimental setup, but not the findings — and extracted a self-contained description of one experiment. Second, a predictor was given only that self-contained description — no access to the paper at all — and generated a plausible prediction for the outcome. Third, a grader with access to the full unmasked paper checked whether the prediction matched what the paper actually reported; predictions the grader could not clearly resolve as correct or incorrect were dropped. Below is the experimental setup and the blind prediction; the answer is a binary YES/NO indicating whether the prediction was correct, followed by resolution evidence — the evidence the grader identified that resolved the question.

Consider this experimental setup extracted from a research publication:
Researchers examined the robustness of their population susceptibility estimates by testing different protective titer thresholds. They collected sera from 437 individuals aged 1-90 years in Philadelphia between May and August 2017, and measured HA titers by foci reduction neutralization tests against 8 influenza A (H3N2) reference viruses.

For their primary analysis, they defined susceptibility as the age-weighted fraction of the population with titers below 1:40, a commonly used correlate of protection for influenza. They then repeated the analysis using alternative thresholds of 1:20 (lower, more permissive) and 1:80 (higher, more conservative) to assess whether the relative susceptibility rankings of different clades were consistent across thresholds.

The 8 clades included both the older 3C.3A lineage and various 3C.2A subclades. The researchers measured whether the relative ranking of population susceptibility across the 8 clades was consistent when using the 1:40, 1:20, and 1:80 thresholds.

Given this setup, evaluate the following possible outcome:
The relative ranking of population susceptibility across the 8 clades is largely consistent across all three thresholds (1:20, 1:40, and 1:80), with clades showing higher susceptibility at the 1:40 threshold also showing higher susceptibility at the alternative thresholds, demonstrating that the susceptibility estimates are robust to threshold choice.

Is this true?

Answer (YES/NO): YES